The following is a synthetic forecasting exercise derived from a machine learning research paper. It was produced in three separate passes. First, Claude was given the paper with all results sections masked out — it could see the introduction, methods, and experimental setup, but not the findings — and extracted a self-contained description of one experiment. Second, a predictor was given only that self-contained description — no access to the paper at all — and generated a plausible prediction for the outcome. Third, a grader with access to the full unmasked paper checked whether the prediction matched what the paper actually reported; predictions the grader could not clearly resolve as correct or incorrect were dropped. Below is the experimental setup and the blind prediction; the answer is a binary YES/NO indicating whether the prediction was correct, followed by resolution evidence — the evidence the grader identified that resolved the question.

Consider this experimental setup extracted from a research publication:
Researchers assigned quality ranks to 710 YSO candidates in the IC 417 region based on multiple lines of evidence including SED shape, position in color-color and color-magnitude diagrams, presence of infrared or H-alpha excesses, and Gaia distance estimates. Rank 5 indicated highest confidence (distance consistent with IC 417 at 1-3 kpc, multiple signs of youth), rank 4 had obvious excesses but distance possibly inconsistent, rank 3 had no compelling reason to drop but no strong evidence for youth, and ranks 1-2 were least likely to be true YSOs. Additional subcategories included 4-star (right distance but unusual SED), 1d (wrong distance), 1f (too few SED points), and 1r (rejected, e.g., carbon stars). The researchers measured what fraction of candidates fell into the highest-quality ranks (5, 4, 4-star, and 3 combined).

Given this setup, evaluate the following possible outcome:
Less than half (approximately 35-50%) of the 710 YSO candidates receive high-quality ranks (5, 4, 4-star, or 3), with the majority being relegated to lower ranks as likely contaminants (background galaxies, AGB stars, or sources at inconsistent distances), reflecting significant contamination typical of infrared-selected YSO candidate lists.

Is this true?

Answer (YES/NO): NO